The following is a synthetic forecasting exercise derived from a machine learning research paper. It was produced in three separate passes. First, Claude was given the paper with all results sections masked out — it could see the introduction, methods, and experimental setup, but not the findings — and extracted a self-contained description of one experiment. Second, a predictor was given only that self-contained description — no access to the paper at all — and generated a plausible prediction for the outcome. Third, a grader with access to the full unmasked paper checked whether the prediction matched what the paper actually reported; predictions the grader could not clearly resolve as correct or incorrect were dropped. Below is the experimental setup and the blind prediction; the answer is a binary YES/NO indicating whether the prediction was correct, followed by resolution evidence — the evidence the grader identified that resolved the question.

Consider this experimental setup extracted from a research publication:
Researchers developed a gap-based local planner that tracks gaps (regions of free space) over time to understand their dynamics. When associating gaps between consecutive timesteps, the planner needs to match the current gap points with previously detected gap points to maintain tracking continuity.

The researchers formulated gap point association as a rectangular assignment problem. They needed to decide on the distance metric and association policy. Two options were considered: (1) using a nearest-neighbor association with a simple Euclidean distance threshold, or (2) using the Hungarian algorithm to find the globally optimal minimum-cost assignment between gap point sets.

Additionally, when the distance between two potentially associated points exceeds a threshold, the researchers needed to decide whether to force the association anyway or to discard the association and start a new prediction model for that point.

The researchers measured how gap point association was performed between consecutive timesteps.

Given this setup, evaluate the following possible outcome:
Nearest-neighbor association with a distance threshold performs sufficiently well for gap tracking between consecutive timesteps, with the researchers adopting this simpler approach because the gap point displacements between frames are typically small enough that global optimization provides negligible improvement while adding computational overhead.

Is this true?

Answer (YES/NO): NO